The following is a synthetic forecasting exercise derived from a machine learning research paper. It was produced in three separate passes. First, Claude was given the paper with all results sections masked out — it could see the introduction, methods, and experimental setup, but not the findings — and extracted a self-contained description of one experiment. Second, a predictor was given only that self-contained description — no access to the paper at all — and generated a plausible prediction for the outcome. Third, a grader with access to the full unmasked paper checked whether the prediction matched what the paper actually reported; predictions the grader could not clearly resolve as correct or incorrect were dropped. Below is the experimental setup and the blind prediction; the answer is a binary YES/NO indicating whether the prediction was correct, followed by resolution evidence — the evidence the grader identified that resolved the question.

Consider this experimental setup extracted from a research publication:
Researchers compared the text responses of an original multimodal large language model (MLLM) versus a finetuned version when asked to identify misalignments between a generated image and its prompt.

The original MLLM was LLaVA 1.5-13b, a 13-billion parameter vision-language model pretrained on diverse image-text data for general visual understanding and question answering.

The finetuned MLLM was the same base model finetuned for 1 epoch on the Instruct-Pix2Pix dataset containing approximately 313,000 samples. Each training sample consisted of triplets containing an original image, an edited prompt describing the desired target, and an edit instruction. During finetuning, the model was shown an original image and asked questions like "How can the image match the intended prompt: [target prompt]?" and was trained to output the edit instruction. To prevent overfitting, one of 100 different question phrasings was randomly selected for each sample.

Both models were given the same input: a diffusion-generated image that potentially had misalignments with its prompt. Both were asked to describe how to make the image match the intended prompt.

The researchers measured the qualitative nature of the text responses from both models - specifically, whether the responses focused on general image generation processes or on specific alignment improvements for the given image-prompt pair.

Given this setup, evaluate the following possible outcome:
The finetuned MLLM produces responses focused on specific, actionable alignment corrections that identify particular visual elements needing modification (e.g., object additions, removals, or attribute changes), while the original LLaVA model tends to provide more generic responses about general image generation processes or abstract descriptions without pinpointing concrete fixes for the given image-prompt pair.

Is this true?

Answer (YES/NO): YES